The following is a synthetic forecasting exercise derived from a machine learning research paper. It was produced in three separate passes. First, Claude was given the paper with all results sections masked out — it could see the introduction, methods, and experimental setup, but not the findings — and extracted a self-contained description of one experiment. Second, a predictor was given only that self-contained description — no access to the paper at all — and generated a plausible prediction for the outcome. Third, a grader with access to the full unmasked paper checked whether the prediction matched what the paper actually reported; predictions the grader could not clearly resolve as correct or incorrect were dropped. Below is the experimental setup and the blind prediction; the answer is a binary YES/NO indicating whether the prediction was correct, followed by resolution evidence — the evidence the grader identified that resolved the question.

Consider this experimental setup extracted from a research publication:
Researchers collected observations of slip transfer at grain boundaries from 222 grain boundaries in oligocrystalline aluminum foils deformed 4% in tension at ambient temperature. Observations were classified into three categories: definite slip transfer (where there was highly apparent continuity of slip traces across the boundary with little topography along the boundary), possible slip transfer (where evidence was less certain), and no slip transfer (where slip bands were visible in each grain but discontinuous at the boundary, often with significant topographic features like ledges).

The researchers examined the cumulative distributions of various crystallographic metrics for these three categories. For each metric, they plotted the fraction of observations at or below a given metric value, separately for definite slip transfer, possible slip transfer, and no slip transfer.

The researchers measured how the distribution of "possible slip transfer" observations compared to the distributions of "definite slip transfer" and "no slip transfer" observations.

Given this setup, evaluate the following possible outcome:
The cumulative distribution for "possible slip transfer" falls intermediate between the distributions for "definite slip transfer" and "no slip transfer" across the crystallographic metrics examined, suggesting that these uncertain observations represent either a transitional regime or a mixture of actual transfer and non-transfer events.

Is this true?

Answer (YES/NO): NO